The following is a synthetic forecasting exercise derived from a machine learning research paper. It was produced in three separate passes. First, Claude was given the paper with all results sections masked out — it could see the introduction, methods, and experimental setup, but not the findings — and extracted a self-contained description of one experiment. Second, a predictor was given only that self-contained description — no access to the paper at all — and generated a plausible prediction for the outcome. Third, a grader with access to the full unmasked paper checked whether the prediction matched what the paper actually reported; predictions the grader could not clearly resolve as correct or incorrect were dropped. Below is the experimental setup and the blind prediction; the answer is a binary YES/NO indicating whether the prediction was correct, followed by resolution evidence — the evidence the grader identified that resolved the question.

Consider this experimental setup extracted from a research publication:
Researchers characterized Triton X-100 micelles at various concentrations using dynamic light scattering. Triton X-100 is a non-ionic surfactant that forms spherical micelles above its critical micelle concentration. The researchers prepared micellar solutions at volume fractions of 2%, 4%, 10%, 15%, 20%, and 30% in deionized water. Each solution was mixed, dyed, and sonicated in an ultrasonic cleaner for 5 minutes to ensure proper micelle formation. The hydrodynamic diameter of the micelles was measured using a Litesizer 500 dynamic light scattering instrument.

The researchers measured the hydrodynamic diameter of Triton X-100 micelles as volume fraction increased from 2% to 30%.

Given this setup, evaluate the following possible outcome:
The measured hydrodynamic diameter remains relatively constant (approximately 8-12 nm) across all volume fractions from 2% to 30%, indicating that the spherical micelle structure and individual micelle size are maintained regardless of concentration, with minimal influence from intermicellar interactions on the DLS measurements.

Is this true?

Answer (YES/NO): NO